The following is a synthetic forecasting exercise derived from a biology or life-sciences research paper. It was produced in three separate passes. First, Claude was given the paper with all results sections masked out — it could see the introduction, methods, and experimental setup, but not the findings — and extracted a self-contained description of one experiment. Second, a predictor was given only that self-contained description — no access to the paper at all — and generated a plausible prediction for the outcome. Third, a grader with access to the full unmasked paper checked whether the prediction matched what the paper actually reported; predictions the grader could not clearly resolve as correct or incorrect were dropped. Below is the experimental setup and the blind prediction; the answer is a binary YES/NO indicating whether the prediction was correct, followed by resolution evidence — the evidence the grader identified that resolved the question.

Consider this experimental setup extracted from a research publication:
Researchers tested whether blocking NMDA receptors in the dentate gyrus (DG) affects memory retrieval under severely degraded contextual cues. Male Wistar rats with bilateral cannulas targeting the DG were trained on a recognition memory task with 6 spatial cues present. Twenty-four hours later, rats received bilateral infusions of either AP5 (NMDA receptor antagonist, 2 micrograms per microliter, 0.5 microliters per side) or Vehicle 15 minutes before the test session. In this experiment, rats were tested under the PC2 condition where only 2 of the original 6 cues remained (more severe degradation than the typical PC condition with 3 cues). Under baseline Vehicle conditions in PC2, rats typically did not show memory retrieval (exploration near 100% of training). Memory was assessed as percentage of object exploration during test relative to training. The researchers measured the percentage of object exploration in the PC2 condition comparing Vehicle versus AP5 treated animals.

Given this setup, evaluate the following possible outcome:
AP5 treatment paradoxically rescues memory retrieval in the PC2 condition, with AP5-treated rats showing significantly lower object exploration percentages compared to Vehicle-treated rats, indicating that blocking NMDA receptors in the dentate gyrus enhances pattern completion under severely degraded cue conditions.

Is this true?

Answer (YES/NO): YES